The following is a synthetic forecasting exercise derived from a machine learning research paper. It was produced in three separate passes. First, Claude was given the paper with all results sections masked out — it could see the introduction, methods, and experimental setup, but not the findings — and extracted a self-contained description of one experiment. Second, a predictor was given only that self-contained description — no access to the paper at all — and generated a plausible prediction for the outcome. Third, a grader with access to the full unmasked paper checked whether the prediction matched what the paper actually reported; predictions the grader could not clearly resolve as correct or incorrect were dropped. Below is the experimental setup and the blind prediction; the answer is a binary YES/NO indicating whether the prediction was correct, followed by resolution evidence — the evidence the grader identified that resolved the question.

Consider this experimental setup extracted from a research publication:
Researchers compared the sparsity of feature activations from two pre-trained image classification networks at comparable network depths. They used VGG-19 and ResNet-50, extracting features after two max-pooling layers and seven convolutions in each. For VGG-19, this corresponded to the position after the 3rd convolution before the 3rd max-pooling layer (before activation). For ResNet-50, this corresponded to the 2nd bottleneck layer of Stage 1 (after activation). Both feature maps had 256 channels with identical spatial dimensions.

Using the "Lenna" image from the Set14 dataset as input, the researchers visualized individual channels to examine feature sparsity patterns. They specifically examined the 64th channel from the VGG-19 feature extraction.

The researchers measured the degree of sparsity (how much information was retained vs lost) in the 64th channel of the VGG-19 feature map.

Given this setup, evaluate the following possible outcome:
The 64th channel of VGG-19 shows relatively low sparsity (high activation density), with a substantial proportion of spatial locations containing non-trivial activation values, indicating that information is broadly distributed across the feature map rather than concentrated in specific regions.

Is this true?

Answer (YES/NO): NO